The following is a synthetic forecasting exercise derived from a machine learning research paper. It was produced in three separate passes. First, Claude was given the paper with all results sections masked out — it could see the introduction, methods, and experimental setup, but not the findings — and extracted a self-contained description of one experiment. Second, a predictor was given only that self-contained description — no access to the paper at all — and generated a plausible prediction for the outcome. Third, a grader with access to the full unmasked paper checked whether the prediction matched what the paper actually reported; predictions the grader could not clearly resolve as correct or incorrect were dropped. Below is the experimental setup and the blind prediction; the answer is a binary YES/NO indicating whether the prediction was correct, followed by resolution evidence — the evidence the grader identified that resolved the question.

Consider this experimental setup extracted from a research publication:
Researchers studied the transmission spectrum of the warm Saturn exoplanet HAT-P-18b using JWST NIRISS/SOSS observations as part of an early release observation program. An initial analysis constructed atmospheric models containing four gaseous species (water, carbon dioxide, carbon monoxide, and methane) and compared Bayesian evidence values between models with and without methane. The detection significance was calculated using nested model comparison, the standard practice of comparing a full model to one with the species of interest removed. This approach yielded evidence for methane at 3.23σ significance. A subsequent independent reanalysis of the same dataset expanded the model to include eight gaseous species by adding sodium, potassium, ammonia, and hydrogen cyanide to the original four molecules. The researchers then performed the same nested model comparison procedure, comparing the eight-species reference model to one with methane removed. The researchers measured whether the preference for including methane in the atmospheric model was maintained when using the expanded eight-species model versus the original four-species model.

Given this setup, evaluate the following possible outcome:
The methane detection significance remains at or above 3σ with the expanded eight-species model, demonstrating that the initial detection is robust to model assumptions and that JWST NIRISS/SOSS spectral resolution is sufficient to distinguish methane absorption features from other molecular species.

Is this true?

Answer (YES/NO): NO